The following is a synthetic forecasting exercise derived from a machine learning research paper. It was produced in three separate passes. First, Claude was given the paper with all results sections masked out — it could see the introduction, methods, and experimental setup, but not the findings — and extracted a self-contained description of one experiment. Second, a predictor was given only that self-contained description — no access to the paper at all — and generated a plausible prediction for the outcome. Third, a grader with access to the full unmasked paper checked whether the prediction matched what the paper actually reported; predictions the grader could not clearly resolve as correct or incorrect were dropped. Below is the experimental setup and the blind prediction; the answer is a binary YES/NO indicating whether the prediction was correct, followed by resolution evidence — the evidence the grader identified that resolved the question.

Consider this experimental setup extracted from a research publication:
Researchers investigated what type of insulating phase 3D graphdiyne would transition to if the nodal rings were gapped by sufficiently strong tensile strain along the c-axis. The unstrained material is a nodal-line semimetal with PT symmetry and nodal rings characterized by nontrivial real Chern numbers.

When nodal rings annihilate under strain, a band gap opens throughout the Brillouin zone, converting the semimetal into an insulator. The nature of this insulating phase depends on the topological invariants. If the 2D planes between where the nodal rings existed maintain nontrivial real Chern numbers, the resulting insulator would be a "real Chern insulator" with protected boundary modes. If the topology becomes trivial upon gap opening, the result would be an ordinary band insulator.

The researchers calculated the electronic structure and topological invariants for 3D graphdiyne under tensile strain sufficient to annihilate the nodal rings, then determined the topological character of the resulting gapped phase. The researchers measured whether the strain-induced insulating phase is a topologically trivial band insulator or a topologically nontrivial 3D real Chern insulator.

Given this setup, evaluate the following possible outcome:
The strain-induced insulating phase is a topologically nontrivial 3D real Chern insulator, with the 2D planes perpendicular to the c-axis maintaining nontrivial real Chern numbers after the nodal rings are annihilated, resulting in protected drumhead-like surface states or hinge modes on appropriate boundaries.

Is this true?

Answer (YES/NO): YES